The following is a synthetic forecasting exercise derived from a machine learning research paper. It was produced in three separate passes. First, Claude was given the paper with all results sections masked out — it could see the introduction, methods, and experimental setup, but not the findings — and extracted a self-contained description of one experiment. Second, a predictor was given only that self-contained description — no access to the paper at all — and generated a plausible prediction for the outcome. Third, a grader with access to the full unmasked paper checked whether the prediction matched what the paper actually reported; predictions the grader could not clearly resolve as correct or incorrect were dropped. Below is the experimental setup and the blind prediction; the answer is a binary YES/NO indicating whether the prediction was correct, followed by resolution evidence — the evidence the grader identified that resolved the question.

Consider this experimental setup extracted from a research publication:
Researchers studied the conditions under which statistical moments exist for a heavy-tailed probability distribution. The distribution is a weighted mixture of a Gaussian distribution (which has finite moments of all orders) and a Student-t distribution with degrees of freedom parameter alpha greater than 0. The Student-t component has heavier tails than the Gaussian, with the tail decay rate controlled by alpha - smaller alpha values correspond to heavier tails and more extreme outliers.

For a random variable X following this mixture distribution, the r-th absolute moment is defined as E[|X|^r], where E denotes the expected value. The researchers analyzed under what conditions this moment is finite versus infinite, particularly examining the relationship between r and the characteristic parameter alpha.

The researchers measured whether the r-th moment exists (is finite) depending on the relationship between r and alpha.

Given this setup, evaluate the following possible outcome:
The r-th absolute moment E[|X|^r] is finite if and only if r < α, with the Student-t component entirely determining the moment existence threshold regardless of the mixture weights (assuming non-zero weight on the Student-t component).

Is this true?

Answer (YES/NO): YES